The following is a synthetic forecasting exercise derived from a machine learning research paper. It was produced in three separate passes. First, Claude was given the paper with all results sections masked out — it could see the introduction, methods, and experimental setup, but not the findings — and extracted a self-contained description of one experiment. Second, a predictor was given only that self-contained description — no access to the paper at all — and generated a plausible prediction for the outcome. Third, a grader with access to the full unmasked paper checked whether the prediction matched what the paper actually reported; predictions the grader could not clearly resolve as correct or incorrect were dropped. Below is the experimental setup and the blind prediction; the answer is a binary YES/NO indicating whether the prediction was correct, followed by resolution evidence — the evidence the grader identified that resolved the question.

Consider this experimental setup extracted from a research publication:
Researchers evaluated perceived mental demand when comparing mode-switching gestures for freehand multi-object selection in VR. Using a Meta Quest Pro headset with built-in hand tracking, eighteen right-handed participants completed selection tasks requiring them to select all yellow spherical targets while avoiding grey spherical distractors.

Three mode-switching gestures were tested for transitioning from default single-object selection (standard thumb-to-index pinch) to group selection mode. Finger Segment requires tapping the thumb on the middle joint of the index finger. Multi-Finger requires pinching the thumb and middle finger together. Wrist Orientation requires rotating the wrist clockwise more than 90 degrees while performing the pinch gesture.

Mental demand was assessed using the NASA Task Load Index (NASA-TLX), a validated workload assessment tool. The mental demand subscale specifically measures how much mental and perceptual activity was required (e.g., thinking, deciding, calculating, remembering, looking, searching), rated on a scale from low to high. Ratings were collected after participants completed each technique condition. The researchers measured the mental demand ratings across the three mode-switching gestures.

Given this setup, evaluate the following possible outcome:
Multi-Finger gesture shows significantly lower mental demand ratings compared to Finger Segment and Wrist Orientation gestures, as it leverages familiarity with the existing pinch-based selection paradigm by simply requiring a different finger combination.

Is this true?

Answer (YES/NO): NO